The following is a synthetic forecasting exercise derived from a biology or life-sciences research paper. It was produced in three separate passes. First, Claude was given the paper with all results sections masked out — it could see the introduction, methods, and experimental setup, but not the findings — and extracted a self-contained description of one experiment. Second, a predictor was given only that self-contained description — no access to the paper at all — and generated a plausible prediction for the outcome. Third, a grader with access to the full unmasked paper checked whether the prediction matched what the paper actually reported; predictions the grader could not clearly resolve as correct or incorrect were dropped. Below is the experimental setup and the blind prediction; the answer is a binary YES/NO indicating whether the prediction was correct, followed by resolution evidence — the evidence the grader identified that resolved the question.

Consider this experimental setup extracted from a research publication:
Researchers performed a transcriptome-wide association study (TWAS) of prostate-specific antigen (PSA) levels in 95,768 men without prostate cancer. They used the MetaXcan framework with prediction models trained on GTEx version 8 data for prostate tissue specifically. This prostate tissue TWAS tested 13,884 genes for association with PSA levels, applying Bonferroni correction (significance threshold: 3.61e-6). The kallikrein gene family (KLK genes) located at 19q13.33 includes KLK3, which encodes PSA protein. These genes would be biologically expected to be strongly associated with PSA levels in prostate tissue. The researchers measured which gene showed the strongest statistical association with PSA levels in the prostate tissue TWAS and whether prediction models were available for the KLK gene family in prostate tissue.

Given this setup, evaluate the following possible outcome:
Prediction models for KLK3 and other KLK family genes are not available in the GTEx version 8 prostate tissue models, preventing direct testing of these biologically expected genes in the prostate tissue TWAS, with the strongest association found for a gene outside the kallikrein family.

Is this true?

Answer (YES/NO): YES